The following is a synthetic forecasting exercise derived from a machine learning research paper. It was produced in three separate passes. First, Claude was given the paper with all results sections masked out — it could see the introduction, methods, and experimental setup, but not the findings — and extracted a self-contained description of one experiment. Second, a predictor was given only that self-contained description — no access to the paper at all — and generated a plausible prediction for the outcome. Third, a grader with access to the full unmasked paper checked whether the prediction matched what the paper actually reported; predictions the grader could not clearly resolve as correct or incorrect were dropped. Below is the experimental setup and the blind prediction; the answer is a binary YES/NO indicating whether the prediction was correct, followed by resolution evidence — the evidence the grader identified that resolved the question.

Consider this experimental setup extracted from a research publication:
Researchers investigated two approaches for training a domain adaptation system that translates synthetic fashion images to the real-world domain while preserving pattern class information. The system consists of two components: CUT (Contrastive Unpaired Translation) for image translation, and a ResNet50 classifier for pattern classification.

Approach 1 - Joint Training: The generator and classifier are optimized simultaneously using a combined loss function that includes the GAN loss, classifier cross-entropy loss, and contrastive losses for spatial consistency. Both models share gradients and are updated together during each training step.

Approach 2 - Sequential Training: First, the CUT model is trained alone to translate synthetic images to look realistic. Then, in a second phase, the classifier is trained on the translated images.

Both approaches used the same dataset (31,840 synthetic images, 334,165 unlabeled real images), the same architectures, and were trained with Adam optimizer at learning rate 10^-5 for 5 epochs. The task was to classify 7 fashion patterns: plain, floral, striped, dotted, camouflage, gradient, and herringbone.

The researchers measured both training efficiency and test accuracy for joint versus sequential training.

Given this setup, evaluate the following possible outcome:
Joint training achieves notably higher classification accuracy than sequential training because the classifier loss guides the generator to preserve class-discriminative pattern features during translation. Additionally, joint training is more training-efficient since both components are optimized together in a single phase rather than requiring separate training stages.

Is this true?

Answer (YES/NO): YES